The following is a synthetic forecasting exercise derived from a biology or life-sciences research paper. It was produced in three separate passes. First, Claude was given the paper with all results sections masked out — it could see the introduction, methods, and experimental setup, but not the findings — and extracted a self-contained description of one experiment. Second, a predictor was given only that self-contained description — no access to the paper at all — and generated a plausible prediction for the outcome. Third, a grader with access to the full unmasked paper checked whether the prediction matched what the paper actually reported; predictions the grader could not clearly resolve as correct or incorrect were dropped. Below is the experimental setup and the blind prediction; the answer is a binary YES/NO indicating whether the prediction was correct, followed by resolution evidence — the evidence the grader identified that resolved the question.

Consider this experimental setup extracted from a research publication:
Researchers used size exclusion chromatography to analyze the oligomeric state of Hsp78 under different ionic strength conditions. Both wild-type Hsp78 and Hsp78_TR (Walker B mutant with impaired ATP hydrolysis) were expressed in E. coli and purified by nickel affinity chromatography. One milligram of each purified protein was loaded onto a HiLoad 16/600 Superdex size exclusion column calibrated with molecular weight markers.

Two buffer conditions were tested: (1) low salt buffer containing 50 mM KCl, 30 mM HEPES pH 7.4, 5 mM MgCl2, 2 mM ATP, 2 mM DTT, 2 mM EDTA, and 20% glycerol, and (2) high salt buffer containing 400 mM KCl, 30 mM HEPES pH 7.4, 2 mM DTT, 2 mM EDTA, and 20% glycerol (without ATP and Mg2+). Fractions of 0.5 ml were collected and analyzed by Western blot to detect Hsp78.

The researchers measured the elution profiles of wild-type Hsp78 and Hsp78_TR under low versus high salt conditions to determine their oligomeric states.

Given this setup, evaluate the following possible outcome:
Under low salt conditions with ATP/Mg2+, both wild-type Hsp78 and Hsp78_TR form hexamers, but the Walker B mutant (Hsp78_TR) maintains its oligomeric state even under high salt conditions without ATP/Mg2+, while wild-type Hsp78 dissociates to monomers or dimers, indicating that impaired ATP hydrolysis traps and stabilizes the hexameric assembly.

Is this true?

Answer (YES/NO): NO